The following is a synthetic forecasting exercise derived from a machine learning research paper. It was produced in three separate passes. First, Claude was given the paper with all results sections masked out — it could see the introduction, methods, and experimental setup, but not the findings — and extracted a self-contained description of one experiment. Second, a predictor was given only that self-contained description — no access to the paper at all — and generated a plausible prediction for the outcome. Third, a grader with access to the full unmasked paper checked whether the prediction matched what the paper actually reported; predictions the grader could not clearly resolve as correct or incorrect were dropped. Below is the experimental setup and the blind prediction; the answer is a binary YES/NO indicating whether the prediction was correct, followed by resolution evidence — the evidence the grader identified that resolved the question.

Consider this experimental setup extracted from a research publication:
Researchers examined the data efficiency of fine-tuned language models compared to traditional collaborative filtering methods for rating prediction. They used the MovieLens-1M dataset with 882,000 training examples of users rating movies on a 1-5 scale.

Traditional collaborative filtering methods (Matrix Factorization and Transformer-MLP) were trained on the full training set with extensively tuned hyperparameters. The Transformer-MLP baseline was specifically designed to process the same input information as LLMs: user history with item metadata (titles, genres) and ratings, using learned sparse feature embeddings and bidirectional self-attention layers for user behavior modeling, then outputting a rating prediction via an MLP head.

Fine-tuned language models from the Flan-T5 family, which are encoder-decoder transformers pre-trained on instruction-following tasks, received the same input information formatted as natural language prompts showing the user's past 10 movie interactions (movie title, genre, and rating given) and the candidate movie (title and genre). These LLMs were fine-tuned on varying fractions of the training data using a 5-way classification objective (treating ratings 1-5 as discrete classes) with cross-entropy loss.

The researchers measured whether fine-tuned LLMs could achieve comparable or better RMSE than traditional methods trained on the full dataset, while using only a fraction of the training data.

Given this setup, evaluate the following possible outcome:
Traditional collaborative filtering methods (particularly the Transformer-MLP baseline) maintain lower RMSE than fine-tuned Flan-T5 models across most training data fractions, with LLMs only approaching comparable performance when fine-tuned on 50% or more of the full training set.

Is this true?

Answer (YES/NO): NO